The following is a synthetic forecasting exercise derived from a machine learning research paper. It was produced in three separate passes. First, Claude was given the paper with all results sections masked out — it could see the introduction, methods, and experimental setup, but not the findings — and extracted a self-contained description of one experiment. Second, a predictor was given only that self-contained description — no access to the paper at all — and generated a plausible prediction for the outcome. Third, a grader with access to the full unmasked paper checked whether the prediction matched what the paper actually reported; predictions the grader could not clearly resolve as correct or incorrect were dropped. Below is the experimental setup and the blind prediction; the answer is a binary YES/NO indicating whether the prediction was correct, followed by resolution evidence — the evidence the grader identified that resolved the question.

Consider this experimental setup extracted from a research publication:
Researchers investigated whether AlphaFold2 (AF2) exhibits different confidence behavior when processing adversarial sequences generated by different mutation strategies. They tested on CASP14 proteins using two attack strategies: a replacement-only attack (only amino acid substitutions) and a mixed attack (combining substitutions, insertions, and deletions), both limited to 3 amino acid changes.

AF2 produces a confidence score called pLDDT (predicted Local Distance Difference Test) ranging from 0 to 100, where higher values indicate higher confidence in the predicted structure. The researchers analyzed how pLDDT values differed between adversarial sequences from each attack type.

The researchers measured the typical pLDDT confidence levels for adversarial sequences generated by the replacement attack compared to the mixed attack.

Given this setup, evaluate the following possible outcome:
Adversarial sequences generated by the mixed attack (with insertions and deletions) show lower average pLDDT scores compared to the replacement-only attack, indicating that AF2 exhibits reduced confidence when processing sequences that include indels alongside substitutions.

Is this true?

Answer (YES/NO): NO